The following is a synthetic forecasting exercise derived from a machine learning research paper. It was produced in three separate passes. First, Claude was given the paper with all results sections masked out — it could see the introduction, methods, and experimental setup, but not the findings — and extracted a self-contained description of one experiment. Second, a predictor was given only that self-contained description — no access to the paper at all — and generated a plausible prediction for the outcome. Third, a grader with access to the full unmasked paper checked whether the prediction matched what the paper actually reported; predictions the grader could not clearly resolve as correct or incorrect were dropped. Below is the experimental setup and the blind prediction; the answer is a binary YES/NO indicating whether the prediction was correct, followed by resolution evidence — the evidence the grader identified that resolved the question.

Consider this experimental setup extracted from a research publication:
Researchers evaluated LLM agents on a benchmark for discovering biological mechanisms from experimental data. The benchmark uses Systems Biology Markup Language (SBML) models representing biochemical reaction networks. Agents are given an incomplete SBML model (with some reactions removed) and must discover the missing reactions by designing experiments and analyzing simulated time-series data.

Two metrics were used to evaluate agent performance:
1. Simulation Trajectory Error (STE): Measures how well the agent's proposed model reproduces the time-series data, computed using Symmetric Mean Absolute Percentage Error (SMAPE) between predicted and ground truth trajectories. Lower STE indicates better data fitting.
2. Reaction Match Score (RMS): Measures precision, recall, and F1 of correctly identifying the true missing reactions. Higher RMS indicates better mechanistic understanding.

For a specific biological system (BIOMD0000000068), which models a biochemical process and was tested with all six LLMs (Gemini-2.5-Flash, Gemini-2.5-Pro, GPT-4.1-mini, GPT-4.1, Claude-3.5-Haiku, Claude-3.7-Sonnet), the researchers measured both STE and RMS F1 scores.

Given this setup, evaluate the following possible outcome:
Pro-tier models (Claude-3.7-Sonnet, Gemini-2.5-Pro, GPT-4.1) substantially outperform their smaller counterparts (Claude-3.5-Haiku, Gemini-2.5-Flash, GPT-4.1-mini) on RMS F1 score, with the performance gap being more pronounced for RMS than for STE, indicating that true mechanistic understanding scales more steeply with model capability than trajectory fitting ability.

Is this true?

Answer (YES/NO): NO